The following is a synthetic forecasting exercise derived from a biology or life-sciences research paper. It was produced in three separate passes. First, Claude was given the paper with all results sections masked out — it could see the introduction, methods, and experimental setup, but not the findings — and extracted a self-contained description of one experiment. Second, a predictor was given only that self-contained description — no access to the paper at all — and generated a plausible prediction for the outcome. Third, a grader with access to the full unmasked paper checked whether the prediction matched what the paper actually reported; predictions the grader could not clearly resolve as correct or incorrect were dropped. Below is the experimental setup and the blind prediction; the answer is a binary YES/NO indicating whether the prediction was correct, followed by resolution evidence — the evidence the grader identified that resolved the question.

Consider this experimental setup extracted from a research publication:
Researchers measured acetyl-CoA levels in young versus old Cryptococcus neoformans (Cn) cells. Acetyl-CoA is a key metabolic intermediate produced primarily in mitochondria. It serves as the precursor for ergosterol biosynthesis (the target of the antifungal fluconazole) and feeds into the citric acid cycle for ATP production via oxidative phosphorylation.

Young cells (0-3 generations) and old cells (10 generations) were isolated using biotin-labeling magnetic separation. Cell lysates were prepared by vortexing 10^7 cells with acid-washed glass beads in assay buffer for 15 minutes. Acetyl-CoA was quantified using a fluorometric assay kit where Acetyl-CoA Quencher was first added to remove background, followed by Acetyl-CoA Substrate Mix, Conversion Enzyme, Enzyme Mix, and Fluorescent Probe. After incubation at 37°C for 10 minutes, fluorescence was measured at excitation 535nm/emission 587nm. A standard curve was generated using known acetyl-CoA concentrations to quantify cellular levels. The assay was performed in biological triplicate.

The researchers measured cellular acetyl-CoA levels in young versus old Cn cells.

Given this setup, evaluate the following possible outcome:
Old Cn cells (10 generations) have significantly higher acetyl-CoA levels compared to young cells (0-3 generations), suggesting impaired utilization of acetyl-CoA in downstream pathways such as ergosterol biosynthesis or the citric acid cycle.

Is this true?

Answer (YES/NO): NO